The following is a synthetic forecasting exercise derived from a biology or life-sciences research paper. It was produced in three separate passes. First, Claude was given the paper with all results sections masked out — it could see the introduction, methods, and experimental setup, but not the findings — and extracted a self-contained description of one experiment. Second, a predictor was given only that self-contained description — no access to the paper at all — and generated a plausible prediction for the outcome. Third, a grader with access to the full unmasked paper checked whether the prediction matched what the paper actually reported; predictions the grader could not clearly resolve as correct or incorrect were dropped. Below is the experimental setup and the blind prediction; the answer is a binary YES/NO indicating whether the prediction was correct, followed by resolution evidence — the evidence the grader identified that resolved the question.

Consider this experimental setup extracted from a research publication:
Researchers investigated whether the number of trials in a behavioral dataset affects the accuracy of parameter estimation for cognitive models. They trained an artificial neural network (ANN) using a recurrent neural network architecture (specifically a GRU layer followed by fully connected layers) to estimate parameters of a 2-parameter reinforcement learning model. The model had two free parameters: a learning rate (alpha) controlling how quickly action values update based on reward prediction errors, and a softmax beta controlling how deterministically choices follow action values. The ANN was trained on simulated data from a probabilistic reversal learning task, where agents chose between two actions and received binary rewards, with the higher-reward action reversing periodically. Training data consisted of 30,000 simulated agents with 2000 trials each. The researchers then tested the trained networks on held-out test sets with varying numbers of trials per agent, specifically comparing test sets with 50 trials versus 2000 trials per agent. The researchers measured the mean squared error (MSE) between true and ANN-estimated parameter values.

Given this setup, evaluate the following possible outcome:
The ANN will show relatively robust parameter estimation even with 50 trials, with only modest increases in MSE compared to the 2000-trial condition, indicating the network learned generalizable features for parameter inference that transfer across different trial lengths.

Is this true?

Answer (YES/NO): NO